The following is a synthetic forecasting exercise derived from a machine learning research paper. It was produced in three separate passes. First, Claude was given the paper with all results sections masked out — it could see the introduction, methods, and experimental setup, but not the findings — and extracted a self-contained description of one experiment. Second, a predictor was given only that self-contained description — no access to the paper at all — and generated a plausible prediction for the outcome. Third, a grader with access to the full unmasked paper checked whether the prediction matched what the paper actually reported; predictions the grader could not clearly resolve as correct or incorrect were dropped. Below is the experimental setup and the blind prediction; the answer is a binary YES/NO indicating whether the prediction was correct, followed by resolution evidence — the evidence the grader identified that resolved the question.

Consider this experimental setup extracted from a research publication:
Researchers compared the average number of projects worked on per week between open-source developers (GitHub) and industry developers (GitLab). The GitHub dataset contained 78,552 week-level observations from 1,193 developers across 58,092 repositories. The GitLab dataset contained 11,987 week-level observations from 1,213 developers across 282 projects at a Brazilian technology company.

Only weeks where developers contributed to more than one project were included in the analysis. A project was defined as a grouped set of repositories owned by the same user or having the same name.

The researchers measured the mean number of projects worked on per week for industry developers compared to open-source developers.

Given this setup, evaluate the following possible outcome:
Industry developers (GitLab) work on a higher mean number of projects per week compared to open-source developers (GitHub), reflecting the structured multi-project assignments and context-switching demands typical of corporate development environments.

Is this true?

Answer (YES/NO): NO